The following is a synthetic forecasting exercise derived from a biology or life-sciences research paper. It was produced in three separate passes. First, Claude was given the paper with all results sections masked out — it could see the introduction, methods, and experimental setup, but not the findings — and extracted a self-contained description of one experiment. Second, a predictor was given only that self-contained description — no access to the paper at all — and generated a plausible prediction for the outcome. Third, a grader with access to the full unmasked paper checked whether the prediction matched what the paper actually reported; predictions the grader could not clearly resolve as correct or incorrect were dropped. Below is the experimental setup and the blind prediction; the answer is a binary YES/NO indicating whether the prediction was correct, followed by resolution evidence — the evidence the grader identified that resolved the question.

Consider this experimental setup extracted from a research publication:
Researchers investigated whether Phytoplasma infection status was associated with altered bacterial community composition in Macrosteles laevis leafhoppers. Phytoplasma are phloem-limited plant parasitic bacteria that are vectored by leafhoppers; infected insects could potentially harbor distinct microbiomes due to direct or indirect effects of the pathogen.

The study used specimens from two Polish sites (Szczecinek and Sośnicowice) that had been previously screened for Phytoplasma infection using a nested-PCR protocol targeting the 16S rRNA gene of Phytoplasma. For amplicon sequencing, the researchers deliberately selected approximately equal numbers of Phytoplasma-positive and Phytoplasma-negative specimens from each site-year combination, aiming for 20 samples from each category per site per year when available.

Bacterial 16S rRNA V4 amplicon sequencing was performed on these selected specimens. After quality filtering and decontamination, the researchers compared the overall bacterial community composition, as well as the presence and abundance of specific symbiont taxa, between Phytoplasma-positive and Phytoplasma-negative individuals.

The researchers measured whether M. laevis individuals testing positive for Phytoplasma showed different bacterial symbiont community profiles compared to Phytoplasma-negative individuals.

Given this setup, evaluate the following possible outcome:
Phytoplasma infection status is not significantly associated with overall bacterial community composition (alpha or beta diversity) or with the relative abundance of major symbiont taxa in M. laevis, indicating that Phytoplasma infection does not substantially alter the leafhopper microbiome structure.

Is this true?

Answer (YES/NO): YES